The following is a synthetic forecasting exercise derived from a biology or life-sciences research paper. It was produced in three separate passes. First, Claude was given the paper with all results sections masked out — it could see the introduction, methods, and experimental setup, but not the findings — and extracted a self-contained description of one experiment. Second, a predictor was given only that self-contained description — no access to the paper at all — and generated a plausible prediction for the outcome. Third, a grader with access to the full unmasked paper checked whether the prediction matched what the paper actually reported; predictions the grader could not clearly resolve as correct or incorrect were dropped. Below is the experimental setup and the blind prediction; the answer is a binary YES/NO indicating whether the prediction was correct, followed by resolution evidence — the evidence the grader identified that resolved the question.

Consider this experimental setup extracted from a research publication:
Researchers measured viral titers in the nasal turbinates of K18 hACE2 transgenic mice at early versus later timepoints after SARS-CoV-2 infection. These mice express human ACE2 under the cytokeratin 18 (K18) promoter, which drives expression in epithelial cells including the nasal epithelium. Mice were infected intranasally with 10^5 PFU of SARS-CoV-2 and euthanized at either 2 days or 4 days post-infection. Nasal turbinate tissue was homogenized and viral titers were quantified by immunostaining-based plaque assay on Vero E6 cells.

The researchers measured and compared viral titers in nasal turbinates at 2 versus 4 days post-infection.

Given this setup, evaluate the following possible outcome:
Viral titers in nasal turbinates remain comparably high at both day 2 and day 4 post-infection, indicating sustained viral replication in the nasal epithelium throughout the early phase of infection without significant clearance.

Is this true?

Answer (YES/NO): YES